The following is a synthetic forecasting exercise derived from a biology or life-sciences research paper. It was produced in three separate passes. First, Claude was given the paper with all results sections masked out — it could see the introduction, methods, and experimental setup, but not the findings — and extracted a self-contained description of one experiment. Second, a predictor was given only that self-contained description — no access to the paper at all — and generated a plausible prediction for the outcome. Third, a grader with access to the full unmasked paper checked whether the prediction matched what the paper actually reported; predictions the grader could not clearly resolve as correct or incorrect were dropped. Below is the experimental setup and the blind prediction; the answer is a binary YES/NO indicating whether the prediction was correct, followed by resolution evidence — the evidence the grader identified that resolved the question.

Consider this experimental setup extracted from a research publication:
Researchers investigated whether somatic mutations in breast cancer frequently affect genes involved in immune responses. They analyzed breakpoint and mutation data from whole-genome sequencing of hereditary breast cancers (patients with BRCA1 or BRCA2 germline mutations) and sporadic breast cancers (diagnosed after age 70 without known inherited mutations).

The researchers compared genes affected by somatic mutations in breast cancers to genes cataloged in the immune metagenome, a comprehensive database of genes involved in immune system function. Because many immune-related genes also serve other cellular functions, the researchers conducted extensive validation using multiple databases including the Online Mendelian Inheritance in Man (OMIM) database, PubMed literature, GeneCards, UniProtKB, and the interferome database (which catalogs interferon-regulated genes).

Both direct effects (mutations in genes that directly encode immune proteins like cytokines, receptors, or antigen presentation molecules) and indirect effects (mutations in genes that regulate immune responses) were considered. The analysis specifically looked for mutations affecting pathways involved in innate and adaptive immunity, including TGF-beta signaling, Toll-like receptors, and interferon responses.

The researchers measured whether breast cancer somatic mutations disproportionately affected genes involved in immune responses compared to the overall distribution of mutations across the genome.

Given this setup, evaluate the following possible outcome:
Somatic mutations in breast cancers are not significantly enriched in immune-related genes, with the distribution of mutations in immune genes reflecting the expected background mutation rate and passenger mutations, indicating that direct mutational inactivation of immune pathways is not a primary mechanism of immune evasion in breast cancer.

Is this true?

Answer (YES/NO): NO